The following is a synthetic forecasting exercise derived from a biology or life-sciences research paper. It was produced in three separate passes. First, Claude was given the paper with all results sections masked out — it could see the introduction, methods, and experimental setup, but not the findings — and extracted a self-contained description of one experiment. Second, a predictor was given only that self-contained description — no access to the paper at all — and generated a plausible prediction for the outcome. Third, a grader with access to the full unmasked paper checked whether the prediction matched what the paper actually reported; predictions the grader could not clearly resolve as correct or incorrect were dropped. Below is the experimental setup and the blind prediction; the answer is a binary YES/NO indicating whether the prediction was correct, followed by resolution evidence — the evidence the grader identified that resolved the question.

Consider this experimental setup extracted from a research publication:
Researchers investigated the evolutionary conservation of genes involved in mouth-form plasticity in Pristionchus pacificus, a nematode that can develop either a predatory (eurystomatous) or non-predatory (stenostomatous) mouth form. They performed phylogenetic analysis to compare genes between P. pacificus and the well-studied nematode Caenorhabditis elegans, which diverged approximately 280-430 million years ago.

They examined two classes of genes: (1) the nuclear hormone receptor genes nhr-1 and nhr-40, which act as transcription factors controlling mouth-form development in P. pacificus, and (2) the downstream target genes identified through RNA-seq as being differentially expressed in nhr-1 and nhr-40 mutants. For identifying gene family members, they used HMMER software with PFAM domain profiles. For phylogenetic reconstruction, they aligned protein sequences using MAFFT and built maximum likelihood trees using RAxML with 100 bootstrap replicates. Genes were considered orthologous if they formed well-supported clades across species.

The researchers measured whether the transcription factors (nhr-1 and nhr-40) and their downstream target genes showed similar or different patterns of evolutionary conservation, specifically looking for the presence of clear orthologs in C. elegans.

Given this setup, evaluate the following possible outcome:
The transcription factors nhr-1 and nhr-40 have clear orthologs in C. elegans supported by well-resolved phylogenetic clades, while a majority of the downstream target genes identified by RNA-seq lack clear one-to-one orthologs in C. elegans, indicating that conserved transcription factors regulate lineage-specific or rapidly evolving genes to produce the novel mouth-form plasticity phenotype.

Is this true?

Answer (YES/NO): YES